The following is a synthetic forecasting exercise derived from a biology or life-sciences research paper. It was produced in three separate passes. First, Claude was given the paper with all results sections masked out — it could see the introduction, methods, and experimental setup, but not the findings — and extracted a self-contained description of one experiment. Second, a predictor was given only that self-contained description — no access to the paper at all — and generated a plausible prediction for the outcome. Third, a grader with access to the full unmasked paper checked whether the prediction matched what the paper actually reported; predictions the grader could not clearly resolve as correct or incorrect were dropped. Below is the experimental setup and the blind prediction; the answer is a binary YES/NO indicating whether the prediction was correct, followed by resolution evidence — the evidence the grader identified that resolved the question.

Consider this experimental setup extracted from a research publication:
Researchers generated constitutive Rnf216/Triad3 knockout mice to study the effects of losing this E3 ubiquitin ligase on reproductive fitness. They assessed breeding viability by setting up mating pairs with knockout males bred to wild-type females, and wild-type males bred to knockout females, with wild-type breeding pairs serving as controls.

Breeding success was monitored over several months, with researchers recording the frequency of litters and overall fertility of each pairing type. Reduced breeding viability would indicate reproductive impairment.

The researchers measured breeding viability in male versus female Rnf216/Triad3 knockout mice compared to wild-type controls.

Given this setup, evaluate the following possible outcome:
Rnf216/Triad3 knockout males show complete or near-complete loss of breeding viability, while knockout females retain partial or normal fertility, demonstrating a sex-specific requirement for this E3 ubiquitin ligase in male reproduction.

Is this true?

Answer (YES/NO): NO